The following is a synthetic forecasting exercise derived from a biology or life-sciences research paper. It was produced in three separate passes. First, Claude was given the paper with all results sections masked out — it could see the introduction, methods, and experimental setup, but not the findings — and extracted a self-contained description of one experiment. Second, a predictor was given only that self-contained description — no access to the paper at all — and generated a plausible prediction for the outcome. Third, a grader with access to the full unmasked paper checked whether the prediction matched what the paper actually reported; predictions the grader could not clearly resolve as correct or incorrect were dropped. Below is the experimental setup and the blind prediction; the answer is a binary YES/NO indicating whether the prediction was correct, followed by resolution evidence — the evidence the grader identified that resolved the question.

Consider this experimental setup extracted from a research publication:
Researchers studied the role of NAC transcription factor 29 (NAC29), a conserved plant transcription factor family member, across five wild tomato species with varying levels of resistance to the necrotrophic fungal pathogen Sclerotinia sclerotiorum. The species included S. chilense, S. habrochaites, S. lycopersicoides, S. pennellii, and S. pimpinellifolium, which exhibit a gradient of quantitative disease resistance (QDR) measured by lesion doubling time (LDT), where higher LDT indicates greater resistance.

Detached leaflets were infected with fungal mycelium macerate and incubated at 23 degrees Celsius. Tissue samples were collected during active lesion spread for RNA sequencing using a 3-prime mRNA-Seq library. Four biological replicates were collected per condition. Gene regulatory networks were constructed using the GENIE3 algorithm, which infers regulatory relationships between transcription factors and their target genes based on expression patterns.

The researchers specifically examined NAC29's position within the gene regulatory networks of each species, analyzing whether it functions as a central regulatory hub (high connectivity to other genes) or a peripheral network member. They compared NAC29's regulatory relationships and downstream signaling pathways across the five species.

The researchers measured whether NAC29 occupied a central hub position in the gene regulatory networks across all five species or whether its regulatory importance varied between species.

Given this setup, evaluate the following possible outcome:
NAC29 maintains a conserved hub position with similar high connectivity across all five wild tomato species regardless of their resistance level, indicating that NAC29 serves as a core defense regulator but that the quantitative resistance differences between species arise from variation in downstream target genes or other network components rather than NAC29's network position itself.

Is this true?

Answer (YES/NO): NO